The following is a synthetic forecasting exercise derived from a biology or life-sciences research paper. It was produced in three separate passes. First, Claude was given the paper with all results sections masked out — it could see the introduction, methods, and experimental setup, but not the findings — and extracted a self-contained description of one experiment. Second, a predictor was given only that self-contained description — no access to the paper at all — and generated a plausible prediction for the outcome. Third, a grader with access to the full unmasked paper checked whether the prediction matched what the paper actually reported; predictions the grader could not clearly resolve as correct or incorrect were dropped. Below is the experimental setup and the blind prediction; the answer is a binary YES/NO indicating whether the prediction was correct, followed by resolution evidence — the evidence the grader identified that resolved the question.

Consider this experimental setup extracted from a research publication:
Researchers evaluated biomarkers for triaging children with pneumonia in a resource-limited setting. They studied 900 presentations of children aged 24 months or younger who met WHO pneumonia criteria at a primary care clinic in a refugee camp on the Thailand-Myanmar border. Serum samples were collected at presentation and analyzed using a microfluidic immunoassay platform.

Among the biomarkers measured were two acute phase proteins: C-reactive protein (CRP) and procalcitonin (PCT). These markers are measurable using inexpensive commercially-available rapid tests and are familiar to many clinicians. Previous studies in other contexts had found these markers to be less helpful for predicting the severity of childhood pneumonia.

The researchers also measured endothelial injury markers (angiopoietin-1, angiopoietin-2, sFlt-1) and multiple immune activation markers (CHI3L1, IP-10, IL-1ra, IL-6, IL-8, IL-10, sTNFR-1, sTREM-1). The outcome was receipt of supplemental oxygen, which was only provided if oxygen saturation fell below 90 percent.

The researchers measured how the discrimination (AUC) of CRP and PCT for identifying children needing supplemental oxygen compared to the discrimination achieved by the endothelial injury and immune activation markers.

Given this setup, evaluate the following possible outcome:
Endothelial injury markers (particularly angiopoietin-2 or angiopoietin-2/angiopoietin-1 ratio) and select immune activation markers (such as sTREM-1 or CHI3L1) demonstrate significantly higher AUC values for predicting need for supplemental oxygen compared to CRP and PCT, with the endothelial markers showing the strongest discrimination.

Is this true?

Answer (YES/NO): NO